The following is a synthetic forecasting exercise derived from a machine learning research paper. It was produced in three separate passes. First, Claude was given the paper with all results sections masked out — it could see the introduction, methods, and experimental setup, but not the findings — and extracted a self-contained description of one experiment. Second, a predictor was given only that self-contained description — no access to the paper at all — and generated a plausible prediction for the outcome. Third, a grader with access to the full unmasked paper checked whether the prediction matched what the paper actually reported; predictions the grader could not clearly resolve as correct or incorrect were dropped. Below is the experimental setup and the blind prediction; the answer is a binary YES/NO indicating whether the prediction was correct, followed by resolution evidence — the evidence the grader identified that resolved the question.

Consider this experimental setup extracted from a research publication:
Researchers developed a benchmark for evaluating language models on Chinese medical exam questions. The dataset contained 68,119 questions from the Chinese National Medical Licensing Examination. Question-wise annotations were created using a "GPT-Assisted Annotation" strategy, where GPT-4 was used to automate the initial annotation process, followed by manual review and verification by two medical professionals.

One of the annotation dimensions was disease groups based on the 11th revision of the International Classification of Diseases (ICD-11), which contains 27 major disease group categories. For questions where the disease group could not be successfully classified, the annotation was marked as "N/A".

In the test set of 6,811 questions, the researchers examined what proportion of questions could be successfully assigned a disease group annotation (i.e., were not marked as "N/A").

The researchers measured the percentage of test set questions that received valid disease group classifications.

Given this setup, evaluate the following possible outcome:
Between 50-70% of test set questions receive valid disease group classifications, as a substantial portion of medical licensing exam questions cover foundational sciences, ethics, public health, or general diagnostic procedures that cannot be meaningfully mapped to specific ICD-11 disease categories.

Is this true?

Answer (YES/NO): YES